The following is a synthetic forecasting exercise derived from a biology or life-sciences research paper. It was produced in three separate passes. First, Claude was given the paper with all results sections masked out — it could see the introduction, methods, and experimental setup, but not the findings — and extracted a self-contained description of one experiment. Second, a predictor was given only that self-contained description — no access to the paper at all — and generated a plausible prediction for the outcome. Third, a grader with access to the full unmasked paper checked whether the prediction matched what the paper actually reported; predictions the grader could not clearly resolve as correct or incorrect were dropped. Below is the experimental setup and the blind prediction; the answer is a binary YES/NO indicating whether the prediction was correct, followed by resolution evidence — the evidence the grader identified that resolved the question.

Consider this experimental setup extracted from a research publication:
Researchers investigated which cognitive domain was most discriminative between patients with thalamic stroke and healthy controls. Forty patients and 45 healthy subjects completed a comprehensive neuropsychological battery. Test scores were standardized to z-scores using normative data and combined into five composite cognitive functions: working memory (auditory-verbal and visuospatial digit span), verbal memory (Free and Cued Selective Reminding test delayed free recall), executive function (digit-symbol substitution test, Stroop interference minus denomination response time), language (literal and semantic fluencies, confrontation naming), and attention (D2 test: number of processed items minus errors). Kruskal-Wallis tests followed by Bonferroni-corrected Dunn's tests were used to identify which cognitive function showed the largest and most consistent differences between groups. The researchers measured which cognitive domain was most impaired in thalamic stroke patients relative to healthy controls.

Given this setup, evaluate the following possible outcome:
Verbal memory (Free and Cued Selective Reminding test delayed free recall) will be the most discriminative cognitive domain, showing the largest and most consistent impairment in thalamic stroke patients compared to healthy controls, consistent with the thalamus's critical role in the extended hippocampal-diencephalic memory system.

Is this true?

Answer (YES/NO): YES